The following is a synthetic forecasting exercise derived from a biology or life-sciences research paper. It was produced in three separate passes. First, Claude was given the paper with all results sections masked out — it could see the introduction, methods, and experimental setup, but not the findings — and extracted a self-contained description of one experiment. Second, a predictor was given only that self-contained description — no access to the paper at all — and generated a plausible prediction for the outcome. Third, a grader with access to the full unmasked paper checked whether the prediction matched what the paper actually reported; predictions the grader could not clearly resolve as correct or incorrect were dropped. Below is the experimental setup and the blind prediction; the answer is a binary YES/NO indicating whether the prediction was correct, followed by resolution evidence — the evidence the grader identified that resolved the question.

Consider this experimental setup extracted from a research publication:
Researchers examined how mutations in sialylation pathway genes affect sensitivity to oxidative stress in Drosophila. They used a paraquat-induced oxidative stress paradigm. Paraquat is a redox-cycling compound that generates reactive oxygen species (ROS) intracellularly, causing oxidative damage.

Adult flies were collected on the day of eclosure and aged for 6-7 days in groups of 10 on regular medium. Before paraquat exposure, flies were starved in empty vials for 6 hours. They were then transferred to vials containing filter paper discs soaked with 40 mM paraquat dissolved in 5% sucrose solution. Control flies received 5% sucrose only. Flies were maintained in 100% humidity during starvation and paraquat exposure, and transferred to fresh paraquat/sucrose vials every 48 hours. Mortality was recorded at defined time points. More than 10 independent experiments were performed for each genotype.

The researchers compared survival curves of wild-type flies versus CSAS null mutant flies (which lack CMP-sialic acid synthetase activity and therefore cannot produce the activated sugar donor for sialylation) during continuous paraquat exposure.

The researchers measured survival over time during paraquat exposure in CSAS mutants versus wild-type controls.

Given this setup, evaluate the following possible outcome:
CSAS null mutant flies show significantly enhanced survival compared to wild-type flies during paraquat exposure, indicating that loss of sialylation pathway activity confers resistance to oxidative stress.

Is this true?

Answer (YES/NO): NO